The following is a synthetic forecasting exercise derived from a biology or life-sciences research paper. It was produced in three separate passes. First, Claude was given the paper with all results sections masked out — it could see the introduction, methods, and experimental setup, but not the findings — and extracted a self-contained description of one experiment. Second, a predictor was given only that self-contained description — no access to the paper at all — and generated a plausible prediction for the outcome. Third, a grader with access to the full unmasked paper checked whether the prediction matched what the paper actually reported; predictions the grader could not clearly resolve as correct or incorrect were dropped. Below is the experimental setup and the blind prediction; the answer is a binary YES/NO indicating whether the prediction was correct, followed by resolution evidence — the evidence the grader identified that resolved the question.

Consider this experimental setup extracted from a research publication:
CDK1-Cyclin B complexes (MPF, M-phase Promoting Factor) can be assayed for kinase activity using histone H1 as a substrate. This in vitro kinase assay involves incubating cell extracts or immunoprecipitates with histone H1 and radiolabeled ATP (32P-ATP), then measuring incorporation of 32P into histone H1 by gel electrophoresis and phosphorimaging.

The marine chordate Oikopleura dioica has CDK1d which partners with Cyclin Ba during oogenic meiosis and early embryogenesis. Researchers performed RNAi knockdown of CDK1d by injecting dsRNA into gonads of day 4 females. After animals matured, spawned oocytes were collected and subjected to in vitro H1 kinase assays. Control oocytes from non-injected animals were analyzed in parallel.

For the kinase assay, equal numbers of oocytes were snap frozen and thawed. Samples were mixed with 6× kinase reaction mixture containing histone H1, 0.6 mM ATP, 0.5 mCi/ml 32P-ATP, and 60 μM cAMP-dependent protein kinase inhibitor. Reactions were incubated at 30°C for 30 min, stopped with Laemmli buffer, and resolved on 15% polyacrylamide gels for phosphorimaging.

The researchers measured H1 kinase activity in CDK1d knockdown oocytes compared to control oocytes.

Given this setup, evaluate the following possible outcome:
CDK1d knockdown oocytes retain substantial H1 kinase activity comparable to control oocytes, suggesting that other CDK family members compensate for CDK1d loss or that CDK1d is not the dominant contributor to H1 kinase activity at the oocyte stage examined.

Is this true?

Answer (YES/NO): NO